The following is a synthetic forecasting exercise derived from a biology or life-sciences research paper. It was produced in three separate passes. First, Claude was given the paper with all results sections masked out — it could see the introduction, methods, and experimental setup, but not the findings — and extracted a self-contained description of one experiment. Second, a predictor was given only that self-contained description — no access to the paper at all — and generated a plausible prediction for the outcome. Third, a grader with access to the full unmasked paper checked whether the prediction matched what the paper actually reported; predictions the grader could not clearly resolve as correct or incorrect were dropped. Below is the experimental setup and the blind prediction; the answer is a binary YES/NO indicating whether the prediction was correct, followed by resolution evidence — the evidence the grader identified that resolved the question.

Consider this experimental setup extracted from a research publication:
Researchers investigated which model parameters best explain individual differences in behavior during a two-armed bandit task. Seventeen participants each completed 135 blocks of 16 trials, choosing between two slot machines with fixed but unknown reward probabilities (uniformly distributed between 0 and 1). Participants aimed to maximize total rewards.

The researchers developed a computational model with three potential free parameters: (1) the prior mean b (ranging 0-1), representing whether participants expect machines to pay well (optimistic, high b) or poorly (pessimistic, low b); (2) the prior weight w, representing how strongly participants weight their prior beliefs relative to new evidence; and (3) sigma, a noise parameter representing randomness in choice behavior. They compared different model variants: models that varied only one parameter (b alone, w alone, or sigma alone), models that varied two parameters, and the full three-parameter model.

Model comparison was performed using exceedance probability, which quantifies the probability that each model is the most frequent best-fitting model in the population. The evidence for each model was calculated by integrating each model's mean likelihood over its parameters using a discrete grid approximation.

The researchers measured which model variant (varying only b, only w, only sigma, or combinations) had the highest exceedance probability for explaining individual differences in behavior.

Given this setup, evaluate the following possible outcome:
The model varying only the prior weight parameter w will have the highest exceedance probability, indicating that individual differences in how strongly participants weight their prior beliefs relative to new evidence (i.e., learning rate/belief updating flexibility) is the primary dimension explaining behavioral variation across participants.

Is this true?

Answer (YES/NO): NO